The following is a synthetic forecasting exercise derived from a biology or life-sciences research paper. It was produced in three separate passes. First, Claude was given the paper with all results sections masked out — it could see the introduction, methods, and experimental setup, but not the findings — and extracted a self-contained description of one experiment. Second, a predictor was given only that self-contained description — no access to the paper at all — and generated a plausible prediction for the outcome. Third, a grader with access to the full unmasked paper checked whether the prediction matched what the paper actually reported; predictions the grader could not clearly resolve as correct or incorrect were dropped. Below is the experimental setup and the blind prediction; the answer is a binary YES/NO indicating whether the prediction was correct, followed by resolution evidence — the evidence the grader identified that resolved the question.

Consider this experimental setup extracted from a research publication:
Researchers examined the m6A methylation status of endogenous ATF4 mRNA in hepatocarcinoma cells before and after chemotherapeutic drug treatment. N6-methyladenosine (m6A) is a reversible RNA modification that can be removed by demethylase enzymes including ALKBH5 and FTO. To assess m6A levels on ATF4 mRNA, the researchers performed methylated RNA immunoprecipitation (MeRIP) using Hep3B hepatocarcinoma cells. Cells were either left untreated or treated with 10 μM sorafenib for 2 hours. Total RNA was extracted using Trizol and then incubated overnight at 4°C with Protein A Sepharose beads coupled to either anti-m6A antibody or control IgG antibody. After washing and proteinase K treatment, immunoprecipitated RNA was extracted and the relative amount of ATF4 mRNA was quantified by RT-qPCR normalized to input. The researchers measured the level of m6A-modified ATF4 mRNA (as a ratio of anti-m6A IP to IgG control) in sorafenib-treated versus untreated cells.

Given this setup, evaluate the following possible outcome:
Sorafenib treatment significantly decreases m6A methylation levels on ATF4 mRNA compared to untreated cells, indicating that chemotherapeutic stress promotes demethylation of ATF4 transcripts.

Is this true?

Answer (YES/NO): NO